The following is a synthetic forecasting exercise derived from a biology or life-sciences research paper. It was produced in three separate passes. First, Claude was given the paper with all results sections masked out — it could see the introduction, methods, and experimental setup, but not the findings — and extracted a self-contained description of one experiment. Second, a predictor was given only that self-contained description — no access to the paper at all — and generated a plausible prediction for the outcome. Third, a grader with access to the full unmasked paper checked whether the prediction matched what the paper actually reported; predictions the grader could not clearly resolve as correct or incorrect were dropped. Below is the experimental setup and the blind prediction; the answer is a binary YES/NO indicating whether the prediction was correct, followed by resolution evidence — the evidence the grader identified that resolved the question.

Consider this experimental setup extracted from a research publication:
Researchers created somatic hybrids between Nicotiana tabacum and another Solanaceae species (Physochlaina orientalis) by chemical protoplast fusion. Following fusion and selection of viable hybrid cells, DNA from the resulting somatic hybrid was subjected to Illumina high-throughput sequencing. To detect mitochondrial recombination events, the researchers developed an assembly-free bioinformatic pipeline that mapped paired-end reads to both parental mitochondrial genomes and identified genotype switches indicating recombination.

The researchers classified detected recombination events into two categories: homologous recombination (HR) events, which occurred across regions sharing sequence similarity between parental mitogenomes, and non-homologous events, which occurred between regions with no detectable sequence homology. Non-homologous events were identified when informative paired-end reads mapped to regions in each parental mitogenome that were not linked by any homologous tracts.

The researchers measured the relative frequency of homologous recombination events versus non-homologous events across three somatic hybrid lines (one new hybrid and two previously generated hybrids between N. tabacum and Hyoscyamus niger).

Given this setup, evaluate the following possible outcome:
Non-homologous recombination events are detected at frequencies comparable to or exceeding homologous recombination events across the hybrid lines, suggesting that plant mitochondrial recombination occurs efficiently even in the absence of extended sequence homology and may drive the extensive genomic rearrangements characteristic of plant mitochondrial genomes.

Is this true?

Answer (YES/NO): NO